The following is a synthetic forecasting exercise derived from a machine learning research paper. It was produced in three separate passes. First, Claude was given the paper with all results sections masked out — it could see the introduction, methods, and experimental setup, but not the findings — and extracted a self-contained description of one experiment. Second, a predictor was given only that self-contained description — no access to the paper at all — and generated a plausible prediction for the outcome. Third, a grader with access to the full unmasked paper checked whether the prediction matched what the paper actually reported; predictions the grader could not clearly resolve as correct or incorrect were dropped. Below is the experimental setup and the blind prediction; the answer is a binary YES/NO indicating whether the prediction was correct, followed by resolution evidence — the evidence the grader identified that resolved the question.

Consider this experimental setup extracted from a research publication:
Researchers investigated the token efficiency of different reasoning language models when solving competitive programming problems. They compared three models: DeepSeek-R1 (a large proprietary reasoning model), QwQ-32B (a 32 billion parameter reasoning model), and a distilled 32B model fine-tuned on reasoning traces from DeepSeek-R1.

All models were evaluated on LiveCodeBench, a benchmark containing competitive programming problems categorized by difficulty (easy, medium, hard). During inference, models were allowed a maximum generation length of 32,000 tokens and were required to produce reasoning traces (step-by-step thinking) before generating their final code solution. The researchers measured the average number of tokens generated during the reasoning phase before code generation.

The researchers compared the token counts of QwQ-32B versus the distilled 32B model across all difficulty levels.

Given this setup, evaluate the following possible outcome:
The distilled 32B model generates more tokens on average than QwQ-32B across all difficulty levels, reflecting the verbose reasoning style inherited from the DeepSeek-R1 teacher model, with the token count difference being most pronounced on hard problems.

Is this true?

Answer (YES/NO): NO